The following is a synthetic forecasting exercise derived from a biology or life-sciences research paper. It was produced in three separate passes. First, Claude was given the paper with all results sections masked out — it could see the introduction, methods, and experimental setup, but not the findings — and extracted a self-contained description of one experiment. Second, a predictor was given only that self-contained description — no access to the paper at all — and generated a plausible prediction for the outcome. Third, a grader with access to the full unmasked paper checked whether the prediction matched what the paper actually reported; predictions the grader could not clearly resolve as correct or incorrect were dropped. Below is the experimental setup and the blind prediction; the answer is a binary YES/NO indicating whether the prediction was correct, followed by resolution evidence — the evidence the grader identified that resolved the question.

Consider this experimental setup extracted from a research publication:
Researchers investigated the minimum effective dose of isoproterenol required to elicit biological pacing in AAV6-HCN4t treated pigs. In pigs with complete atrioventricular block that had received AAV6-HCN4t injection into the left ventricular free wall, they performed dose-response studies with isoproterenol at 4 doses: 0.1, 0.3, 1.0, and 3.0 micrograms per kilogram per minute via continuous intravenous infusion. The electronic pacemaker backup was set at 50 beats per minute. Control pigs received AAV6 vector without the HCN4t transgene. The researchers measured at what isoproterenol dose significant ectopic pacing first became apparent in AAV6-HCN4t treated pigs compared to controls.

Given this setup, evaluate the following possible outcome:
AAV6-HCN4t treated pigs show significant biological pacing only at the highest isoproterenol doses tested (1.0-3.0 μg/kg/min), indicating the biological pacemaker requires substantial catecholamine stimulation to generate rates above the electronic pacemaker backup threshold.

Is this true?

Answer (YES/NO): NO